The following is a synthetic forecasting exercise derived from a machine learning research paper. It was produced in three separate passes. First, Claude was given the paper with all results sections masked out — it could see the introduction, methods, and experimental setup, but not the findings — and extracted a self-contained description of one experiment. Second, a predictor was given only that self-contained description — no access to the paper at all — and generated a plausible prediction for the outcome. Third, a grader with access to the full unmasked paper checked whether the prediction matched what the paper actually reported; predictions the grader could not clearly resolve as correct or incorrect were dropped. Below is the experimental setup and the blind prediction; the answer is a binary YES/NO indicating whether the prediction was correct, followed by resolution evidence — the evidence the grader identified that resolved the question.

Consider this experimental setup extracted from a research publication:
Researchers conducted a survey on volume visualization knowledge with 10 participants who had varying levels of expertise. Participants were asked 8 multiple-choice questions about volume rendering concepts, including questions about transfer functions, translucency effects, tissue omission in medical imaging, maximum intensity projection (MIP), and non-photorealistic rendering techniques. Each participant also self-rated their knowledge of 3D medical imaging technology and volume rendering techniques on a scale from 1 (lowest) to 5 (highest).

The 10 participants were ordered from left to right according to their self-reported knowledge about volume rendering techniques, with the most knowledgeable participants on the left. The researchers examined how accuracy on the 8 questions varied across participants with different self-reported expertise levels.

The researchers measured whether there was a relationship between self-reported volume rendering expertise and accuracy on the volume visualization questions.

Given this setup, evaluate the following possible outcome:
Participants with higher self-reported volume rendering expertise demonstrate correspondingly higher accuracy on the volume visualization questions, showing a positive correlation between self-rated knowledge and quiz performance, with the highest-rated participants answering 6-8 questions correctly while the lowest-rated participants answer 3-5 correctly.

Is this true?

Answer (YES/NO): NO